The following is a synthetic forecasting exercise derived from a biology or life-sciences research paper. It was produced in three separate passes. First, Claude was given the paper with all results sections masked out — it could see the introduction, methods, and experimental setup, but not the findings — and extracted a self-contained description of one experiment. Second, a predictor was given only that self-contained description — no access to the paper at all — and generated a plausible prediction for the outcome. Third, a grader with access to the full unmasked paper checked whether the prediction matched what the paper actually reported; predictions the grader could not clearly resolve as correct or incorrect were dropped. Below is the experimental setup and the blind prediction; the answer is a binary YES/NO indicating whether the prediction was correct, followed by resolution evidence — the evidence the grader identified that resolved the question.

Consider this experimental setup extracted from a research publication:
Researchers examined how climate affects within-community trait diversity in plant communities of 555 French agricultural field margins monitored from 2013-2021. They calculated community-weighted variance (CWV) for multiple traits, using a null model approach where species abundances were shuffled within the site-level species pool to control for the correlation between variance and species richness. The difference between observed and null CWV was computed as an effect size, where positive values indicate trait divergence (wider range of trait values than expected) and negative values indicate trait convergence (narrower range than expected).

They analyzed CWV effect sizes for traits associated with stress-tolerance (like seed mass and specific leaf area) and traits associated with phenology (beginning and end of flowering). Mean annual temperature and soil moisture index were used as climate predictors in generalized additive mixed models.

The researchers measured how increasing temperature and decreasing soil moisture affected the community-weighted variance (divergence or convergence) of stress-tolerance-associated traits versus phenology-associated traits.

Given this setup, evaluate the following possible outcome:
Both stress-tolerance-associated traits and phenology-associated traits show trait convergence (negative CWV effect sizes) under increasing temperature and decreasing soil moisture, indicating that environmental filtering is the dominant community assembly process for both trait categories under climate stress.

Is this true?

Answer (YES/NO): NO